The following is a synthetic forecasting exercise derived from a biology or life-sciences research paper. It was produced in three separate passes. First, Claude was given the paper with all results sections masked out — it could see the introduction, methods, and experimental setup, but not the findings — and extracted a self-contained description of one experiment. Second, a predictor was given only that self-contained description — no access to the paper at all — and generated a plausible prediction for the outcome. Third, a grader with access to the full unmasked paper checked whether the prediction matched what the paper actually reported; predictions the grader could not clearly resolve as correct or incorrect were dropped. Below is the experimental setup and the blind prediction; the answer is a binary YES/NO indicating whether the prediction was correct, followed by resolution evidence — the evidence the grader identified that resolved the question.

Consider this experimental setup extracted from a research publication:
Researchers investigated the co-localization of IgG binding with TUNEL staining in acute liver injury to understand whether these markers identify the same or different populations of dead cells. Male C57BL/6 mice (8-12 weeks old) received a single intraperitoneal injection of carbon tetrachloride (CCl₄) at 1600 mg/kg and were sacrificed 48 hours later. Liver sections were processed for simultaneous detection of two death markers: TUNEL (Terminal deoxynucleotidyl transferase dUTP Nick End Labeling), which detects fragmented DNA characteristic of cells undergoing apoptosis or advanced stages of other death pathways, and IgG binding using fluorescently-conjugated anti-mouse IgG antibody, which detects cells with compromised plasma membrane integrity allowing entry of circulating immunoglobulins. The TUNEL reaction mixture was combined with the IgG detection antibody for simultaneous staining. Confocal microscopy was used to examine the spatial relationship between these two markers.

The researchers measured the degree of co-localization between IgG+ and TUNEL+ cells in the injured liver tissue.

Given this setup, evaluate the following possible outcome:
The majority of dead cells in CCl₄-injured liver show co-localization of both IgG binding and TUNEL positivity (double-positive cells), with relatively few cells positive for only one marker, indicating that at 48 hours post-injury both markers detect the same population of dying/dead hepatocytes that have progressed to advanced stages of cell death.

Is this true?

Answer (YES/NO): NO